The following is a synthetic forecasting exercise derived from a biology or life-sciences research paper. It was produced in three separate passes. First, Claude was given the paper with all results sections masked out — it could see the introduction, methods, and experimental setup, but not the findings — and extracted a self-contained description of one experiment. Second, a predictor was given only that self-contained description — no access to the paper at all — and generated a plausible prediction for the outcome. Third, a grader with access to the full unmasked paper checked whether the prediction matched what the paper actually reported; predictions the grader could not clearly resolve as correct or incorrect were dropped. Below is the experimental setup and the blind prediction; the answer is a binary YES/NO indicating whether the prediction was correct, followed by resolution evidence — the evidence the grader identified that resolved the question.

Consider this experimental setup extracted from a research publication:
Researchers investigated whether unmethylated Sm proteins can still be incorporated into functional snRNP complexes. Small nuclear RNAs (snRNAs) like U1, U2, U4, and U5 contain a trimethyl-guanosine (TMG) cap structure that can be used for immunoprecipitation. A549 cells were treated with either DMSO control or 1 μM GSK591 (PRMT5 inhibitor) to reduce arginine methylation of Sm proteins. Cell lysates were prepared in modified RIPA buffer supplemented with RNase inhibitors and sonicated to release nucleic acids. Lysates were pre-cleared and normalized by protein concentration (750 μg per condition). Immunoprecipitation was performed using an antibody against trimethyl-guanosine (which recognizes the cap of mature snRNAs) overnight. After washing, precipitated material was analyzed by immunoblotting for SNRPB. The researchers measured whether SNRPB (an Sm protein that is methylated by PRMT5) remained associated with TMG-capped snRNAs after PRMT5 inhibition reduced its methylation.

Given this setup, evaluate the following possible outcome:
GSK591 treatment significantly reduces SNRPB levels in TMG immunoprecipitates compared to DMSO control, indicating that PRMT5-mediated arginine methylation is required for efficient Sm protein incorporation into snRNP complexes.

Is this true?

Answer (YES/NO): NO